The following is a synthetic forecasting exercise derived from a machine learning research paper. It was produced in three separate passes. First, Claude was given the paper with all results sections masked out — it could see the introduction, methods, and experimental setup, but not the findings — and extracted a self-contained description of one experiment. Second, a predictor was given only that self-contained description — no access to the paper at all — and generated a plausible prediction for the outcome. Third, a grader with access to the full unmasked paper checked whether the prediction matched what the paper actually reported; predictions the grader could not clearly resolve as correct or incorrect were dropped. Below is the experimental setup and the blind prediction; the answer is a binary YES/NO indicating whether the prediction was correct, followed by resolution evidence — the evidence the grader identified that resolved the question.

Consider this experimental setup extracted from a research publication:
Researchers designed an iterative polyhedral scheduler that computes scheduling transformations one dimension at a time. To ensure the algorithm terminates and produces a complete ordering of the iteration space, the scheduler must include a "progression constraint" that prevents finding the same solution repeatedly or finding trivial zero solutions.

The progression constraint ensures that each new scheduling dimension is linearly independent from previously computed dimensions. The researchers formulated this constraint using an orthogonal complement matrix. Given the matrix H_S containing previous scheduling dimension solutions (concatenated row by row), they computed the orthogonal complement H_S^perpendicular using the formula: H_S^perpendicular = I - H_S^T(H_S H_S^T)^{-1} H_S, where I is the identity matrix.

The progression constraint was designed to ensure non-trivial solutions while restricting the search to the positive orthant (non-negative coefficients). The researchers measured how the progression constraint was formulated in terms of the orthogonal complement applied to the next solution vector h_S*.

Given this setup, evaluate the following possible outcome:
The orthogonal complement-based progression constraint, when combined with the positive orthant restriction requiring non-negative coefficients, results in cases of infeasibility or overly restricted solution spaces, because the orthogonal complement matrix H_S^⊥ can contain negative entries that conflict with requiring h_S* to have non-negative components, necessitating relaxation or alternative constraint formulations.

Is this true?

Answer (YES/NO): NO